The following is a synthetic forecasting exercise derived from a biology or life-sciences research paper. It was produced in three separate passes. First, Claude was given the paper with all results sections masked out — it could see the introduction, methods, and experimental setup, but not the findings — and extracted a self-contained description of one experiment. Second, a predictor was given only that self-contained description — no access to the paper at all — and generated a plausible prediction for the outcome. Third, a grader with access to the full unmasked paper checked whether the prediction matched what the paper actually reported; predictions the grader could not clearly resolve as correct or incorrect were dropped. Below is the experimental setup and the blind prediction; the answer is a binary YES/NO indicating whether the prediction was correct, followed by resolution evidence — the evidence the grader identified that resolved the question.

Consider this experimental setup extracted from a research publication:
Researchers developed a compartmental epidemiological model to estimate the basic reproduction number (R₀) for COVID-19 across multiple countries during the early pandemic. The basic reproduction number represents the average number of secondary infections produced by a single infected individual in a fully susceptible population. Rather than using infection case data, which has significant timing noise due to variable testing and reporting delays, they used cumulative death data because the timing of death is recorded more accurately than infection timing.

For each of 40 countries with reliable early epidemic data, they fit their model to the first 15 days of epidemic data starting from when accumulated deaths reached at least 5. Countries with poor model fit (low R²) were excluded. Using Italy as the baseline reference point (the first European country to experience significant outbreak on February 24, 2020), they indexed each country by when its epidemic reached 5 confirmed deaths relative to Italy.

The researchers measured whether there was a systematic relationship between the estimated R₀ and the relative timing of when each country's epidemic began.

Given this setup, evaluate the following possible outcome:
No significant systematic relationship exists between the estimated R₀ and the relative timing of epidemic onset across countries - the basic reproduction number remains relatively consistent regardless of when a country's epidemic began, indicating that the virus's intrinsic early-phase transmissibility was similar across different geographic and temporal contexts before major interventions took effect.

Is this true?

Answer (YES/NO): NO